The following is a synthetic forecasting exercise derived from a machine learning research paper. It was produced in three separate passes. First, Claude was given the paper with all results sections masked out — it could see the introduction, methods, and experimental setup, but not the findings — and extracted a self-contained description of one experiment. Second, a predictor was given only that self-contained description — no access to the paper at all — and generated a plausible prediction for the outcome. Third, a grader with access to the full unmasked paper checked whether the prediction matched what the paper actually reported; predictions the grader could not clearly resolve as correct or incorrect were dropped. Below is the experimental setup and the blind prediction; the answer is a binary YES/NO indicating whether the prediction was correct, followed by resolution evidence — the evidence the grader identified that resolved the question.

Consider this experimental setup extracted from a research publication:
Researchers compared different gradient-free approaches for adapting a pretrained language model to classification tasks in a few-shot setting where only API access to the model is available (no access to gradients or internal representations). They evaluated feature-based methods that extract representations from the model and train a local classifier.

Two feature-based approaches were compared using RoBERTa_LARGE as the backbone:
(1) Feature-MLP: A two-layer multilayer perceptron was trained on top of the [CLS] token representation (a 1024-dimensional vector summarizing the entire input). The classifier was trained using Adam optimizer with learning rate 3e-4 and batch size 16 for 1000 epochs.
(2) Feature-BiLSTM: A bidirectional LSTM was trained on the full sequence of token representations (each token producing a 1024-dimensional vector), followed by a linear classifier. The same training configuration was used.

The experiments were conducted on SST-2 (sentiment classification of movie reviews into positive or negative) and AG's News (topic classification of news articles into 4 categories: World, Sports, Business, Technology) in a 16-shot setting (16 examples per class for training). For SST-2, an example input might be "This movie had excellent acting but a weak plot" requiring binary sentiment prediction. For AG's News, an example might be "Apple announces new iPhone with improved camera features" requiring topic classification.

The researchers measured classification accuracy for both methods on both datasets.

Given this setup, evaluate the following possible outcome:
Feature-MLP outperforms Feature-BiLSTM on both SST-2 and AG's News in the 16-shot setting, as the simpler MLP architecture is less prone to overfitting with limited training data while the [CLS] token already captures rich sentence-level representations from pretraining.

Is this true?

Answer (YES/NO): NO